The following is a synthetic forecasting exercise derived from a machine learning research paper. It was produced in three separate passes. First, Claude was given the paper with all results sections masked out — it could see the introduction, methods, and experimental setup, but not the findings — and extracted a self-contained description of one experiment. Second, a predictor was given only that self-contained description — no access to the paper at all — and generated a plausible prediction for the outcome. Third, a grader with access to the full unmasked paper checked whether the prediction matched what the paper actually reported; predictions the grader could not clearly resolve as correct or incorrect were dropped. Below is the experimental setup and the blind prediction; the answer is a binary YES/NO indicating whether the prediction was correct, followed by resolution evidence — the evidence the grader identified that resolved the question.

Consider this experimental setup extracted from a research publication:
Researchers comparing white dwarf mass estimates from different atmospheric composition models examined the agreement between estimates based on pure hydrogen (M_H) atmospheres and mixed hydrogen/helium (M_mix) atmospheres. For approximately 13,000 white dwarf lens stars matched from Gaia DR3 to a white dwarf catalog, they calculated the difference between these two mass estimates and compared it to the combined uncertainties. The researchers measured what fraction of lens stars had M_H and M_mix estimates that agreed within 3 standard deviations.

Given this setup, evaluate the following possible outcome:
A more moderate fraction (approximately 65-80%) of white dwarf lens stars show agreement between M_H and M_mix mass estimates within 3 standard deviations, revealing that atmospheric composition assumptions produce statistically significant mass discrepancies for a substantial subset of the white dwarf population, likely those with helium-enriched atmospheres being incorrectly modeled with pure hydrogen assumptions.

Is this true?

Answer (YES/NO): YES